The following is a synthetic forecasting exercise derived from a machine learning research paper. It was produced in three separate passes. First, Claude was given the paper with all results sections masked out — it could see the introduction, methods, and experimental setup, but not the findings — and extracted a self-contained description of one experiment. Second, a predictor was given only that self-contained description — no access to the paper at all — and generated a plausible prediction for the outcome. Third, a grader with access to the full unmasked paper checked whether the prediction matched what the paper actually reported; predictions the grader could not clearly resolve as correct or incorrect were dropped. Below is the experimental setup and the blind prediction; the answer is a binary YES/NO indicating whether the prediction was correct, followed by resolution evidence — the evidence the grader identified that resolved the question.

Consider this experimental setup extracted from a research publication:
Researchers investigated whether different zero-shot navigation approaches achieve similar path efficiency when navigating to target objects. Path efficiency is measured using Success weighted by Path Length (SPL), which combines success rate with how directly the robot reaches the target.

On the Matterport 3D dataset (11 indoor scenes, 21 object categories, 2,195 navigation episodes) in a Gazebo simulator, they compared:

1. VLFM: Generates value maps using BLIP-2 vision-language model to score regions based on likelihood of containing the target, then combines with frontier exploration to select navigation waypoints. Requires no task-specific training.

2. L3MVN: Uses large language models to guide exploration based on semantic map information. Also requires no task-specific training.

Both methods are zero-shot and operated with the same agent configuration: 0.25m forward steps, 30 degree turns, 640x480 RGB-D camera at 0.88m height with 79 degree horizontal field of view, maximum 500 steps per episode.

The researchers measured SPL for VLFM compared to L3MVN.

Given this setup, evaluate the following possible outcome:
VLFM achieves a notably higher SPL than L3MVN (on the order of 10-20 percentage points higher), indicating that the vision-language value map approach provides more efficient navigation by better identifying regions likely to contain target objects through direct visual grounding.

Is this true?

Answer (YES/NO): NO